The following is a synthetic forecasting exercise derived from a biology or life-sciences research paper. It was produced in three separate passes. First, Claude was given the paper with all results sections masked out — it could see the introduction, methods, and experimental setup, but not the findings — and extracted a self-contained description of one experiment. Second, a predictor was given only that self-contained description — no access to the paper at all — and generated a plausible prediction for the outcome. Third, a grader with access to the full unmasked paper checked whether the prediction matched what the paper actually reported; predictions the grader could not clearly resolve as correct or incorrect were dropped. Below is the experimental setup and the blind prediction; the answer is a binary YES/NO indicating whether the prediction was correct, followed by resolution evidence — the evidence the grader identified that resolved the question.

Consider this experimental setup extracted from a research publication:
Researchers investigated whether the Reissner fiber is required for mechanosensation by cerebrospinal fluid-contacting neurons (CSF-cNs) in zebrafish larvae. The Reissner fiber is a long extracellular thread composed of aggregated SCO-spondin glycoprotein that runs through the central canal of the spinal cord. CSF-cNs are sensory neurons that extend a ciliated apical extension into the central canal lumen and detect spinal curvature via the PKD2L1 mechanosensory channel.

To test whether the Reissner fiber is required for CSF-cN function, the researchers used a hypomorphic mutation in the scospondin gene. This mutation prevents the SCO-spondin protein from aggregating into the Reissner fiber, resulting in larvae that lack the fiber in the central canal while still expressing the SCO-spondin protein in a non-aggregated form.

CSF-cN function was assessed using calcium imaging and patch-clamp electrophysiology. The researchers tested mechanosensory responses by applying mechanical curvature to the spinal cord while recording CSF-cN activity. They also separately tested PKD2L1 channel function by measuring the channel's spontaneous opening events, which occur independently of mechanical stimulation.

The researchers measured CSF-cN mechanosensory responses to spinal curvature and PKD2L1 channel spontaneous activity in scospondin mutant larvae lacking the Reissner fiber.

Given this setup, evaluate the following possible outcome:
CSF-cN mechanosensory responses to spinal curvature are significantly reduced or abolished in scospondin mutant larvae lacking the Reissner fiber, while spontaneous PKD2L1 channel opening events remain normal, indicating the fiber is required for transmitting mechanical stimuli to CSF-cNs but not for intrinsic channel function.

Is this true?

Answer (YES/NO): YES